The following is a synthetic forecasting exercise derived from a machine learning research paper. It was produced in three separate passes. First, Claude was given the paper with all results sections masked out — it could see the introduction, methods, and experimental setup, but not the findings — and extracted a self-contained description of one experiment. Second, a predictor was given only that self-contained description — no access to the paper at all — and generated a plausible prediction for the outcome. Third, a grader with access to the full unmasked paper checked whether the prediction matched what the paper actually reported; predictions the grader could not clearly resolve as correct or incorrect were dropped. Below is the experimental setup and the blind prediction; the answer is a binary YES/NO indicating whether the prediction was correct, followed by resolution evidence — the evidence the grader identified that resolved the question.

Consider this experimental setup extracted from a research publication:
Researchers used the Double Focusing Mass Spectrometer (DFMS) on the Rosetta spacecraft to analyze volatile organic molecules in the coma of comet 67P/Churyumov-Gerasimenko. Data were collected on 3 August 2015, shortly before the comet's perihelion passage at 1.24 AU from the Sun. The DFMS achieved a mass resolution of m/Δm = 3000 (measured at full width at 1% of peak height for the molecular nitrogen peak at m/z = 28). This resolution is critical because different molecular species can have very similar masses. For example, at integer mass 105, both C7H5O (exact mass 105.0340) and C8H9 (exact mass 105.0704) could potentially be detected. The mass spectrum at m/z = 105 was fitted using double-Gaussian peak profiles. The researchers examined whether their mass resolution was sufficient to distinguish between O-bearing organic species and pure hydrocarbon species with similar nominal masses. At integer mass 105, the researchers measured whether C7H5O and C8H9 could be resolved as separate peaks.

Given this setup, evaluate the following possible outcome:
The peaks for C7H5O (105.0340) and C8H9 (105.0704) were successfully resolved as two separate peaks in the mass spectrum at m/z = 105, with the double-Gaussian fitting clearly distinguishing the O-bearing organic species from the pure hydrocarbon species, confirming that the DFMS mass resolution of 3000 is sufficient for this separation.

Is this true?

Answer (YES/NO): YES